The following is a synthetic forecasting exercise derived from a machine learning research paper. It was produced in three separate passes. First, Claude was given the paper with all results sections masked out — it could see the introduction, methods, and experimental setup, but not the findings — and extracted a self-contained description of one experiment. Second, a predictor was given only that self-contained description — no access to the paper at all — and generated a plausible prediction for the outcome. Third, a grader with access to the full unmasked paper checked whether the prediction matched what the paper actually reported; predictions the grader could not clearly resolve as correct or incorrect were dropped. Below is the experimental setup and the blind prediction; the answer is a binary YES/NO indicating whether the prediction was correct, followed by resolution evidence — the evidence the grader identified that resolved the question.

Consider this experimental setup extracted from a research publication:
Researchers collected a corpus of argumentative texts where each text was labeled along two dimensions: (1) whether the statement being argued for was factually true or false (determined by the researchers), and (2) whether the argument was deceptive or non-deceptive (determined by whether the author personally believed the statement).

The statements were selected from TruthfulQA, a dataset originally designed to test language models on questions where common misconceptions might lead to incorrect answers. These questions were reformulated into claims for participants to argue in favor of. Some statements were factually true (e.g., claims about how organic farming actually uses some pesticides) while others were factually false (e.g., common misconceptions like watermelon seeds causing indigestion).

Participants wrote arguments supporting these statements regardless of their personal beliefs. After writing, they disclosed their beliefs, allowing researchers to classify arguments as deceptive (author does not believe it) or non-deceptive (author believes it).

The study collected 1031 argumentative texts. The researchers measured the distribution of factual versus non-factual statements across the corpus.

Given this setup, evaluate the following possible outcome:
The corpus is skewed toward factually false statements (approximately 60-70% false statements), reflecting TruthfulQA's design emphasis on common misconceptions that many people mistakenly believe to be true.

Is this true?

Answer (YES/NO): YES